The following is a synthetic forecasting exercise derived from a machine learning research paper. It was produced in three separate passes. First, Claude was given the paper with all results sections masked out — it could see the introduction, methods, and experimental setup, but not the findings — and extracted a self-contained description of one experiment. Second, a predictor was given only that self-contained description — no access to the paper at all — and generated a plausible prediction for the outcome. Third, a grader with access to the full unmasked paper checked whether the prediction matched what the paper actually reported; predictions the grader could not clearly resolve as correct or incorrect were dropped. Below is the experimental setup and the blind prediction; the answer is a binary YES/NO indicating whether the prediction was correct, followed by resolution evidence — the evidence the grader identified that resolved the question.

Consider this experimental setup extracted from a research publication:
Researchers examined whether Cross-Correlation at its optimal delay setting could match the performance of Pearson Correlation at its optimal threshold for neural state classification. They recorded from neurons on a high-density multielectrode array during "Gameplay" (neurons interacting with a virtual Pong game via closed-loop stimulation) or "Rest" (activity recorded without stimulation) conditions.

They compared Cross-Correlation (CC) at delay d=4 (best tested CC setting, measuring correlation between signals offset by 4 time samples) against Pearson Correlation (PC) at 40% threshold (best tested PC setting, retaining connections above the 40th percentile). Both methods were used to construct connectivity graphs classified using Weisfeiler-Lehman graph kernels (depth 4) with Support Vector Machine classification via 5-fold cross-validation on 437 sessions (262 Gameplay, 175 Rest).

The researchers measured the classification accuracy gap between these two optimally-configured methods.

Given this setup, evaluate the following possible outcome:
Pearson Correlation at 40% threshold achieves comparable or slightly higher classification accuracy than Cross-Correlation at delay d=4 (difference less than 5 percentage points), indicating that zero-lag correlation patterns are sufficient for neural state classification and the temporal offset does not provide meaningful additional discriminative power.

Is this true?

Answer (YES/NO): NO